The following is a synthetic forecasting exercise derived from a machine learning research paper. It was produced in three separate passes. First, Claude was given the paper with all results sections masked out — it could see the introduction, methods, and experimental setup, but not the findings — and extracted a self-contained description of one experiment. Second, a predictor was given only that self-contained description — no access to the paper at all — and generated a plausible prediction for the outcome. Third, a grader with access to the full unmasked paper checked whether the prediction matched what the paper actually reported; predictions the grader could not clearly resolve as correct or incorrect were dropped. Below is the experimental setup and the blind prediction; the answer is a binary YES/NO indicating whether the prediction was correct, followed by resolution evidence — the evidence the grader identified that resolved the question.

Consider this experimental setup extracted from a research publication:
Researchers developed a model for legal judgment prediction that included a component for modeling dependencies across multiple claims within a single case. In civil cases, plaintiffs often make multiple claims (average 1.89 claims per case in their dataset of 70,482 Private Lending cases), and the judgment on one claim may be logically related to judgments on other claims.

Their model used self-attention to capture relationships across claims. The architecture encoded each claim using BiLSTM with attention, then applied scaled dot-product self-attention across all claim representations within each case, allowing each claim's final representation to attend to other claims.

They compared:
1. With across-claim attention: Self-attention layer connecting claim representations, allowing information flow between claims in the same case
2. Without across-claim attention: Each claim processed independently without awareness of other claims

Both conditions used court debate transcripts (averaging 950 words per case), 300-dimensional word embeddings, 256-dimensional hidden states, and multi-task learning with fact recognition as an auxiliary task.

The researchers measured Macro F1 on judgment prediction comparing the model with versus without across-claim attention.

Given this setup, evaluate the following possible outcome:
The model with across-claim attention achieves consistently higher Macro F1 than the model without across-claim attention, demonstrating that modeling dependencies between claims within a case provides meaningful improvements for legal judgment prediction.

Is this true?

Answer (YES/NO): YES